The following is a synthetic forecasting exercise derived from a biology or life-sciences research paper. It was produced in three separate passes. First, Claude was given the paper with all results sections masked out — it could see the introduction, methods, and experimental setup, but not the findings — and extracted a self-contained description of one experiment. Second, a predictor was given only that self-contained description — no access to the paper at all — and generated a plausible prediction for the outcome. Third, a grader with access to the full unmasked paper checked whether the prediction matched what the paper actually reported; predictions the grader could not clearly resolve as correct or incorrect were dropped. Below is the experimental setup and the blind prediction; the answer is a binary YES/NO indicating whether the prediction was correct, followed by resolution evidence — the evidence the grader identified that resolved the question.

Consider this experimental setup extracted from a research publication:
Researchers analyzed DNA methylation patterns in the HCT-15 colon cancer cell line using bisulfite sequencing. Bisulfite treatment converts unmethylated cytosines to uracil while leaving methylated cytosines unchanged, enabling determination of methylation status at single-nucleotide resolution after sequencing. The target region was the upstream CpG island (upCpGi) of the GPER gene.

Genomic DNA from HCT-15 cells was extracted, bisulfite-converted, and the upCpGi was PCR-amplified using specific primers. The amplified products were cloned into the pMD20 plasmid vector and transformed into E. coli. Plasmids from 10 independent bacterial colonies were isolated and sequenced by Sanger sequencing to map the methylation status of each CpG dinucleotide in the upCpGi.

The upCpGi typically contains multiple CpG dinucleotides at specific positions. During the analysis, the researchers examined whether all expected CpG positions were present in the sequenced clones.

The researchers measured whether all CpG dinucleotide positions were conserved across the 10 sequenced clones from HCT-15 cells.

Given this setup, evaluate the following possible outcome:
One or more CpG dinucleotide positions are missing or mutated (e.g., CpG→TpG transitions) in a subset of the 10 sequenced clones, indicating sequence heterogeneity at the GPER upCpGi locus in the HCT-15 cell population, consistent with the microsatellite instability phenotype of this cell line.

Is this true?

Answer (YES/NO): YES